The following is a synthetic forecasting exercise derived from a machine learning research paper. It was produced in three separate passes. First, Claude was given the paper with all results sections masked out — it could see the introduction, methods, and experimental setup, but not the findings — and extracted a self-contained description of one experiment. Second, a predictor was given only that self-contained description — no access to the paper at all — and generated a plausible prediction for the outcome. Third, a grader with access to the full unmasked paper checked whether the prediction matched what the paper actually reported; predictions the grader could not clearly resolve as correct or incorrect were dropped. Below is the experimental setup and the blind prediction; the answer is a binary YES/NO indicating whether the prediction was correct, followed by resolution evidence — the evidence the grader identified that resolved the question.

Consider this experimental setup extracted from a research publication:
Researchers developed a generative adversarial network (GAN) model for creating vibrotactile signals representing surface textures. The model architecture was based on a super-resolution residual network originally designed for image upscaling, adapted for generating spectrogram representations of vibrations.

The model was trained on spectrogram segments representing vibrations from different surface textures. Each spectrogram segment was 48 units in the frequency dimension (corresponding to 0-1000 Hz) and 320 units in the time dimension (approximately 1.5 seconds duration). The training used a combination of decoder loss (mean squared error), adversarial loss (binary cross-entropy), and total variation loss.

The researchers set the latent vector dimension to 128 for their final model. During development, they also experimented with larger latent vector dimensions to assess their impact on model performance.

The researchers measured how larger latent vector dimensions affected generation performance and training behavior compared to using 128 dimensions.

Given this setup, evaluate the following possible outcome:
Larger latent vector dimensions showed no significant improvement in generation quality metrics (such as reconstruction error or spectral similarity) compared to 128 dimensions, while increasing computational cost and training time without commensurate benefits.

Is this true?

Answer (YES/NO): NO